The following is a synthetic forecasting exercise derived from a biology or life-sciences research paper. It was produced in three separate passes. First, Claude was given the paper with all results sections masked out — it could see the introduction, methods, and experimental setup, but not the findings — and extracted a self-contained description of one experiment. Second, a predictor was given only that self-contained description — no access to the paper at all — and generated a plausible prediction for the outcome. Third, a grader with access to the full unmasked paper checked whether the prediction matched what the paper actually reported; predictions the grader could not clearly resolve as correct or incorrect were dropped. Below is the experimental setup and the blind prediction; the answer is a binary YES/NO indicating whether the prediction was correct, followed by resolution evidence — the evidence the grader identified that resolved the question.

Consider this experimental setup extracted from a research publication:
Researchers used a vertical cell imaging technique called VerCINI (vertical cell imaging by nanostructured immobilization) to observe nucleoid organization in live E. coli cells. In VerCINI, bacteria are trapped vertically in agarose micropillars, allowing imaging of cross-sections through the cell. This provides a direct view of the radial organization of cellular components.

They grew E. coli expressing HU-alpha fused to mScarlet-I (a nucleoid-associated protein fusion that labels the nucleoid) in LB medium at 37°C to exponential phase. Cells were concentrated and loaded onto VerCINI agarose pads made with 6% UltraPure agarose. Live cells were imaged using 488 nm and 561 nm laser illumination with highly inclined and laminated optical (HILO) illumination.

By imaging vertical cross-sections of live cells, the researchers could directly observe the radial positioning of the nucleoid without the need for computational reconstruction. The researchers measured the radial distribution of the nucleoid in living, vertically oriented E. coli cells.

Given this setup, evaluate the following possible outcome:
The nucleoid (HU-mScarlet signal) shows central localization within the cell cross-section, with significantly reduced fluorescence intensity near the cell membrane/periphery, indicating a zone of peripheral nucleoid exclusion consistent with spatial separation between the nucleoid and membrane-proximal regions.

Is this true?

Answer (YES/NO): NO